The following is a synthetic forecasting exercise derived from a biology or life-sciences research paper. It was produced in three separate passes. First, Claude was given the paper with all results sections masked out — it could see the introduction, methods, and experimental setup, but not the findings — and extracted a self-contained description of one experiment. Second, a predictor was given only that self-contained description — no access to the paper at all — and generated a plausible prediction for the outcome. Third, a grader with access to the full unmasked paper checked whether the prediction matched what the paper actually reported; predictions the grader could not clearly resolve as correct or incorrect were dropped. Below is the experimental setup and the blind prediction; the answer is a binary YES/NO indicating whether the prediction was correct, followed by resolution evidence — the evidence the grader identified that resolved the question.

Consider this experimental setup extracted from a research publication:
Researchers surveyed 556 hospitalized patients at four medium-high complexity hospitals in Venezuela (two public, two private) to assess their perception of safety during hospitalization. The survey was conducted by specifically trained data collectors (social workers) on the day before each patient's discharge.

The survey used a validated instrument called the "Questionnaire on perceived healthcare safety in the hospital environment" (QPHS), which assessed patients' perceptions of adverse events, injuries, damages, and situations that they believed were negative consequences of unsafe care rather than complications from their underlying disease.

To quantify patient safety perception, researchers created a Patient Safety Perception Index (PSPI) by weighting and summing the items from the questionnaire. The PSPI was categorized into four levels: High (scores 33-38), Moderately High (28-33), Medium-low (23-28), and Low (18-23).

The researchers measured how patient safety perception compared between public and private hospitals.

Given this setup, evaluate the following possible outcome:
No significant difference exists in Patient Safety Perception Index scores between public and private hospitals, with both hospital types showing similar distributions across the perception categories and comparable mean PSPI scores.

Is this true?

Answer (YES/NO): NO